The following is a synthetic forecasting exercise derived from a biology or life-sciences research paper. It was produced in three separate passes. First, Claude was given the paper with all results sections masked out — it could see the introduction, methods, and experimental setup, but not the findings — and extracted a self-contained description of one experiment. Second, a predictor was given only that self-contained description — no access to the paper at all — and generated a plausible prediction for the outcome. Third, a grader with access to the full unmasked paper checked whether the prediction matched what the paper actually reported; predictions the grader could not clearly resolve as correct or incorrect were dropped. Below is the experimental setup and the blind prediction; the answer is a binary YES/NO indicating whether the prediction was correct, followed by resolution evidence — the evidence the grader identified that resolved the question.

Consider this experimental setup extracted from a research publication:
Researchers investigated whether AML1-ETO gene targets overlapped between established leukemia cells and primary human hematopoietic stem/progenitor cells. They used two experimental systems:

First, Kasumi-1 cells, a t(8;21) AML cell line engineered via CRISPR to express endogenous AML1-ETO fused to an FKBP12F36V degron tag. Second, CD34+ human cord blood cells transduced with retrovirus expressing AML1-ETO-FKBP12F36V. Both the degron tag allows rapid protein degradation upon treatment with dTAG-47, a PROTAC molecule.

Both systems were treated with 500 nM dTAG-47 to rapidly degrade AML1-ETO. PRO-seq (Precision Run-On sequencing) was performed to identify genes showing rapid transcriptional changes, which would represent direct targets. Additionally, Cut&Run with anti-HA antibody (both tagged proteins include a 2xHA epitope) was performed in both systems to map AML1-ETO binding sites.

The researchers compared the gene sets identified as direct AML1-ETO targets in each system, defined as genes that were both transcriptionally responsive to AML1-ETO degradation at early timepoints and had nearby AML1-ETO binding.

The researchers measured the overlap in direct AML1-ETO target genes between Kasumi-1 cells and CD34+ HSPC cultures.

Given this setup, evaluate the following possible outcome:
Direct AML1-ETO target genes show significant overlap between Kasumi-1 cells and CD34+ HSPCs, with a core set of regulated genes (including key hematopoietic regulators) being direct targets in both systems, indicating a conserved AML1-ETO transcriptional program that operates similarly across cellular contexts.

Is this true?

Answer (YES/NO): YES